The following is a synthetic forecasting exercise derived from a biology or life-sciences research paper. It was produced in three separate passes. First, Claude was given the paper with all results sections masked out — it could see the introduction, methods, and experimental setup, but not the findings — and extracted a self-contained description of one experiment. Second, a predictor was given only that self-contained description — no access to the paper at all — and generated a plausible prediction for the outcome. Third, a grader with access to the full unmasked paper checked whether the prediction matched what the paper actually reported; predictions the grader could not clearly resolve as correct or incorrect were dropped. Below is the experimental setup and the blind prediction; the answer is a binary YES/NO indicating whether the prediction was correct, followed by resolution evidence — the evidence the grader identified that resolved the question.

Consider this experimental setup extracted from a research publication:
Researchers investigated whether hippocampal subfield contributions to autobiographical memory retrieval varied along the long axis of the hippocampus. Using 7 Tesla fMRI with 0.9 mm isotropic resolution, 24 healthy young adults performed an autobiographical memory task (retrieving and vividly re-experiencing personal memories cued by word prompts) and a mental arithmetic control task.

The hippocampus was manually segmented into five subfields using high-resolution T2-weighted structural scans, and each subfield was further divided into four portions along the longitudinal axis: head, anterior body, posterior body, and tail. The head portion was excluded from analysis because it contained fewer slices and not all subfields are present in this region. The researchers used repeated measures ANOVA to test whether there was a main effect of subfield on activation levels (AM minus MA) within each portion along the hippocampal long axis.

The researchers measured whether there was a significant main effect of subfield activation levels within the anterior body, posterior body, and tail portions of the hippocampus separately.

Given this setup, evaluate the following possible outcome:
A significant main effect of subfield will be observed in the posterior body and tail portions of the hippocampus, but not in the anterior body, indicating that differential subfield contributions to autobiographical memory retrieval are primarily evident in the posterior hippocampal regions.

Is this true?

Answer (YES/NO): NO